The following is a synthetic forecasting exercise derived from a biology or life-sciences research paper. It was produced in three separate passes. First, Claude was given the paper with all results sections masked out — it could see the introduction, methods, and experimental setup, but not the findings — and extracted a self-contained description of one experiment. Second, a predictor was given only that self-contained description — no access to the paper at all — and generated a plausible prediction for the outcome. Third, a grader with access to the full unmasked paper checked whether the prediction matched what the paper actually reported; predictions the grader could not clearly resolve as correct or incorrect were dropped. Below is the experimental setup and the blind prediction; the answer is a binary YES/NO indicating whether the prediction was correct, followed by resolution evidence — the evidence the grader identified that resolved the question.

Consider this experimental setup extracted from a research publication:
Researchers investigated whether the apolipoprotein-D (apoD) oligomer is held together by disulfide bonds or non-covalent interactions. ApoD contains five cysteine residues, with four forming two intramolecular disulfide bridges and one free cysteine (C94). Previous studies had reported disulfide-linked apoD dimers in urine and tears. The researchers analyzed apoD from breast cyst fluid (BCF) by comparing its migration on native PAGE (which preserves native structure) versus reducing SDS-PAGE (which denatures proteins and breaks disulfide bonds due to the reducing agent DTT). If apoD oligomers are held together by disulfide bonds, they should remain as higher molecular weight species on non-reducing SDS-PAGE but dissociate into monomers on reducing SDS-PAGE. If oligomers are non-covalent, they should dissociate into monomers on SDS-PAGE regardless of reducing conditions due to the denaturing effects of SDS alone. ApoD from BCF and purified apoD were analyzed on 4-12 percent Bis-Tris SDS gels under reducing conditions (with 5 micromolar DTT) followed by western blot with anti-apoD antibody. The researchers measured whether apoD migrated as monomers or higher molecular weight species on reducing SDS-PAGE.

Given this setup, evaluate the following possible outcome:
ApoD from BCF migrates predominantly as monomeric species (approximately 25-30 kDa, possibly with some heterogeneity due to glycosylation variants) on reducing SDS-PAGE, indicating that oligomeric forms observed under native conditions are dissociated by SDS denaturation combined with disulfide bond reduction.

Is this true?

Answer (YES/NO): YES